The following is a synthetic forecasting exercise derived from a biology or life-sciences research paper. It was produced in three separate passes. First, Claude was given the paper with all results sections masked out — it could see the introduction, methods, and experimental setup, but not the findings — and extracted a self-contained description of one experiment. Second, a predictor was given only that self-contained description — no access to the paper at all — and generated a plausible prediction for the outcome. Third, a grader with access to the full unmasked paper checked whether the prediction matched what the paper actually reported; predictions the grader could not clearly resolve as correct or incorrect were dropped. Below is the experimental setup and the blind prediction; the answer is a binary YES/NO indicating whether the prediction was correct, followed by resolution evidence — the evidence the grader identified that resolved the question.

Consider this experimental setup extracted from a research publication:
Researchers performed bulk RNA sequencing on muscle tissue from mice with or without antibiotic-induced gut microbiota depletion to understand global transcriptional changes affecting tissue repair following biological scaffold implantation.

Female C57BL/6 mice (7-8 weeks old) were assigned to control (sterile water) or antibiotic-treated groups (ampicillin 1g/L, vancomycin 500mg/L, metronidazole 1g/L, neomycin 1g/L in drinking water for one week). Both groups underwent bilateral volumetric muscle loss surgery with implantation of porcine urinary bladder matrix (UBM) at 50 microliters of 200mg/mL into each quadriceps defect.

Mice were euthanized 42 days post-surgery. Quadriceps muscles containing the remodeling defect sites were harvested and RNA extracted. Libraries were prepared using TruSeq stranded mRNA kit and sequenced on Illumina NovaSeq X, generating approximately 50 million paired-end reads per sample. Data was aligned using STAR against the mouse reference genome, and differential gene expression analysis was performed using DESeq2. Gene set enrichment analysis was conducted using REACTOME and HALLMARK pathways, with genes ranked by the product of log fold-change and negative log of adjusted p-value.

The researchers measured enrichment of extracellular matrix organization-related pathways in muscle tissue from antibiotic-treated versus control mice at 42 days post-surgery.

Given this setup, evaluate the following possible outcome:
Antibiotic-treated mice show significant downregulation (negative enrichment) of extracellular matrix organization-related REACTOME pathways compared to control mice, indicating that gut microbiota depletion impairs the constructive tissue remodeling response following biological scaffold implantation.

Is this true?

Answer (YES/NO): NO